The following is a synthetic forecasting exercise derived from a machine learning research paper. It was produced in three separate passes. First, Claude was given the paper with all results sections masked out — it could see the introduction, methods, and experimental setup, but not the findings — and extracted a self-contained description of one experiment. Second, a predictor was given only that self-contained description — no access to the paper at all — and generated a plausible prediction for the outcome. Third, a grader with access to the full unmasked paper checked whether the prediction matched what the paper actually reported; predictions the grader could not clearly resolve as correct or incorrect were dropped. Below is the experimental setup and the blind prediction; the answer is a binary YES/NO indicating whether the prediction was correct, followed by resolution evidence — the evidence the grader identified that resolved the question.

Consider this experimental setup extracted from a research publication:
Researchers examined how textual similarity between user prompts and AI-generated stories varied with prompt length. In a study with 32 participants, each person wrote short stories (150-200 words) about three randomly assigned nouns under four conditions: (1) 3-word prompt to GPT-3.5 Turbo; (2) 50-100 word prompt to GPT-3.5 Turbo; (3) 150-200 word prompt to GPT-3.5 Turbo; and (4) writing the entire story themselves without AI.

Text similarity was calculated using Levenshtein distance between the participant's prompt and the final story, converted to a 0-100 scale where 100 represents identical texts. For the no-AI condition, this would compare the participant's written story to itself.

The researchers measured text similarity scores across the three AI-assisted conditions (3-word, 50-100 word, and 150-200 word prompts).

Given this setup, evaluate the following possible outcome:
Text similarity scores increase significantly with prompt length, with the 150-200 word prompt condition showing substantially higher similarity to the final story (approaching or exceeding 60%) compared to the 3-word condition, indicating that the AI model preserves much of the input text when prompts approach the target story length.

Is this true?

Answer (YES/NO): NO